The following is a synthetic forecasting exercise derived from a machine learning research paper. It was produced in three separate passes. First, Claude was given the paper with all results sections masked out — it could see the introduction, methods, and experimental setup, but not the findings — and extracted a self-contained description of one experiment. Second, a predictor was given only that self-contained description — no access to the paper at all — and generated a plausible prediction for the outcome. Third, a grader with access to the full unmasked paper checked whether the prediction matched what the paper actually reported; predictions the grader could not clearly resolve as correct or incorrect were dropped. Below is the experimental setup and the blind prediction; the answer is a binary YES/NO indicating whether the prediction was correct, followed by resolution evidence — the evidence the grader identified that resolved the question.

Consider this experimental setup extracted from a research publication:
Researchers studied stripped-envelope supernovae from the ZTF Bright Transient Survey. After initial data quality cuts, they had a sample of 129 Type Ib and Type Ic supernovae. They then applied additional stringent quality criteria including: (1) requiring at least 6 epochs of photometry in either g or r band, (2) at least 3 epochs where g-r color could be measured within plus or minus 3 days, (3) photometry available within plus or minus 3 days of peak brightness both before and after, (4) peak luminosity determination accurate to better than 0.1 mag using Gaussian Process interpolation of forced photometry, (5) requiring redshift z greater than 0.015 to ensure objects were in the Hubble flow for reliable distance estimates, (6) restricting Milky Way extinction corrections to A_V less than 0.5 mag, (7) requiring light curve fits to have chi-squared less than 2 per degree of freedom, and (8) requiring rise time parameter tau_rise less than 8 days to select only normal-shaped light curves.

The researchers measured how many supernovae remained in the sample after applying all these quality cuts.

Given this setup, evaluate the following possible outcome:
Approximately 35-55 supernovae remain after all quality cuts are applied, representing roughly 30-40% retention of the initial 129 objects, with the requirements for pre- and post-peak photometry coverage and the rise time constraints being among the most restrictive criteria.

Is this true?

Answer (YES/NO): NO